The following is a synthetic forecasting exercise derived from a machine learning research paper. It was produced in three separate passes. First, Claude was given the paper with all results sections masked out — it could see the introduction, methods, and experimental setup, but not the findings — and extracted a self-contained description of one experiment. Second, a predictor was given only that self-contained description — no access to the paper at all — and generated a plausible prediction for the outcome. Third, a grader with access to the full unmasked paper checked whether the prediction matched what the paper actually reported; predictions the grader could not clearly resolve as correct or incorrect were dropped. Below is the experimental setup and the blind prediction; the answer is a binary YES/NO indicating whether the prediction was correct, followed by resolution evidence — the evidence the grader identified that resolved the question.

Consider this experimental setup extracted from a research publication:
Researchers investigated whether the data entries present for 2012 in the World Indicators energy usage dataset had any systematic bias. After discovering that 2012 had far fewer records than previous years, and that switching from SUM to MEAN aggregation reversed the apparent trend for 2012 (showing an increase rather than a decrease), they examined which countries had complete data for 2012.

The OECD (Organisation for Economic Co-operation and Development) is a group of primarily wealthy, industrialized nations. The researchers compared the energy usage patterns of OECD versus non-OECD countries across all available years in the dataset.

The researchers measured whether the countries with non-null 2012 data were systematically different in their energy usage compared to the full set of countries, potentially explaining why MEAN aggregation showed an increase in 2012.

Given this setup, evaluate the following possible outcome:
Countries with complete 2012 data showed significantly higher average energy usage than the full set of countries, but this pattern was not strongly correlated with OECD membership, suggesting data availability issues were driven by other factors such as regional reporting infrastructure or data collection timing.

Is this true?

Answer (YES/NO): NO